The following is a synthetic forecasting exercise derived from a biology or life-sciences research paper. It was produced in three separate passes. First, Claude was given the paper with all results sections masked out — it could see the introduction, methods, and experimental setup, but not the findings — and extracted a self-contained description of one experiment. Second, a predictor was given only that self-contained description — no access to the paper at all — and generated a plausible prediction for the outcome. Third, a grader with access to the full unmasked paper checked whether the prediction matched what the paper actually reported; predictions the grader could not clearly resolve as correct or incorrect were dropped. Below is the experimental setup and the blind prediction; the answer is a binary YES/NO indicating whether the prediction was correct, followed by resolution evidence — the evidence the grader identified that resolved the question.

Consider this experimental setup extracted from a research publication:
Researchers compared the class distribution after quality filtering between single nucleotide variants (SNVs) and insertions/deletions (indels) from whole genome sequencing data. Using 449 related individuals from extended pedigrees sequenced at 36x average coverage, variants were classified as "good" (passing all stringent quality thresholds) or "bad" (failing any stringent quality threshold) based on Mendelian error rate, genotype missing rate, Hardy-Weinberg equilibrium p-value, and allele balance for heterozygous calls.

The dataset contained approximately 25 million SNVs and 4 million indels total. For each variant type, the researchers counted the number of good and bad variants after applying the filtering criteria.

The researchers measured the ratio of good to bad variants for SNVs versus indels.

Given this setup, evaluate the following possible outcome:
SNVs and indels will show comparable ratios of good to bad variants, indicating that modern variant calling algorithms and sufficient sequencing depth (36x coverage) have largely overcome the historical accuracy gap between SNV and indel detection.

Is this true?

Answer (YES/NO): NO